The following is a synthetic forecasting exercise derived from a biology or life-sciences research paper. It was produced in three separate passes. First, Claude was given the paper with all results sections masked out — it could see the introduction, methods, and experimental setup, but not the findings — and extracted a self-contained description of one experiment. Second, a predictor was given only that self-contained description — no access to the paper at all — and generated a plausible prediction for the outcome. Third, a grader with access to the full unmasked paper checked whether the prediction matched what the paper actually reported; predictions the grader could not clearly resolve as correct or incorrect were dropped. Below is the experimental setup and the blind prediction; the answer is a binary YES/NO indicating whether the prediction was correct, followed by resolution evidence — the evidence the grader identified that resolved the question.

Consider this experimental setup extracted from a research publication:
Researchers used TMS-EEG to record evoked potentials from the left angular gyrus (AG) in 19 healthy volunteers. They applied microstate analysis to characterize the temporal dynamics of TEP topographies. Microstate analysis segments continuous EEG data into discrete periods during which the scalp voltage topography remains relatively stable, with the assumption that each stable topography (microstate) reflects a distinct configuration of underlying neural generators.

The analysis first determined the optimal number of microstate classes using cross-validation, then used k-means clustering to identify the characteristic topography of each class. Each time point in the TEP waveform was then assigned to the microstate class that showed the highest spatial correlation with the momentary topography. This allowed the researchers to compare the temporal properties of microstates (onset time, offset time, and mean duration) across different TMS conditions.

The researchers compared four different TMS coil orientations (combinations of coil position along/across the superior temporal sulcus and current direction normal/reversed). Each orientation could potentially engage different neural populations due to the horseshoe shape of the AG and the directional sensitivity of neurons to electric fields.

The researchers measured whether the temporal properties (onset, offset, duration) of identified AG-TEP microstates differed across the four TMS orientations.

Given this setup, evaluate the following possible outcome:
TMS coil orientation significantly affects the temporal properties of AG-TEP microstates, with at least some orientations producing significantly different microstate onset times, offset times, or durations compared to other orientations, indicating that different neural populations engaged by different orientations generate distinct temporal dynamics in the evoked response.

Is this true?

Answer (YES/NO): YES